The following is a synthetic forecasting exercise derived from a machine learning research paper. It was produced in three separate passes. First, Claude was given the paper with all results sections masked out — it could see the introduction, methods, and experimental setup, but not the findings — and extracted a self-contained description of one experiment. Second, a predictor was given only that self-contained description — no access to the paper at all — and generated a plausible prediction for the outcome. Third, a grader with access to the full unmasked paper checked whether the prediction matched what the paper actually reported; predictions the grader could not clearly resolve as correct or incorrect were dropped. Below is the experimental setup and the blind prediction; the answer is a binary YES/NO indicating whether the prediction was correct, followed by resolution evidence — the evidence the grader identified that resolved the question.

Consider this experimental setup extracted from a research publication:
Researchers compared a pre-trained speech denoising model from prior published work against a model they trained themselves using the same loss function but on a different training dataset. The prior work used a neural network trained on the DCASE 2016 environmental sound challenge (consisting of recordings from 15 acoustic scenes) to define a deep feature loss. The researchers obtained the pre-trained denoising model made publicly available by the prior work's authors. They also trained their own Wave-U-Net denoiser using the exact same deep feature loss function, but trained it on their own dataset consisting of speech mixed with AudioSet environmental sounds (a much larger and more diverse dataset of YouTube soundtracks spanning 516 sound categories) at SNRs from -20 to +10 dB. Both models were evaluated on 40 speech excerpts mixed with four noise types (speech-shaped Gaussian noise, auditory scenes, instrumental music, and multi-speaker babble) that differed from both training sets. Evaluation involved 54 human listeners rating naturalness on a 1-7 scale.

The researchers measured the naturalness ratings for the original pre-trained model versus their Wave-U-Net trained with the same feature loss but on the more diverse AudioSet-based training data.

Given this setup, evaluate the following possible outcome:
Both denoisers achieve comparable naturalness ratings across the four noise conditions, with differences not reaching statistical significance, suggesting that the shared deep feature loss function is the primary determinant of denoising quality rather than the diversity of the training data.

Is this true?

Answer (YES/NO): NO